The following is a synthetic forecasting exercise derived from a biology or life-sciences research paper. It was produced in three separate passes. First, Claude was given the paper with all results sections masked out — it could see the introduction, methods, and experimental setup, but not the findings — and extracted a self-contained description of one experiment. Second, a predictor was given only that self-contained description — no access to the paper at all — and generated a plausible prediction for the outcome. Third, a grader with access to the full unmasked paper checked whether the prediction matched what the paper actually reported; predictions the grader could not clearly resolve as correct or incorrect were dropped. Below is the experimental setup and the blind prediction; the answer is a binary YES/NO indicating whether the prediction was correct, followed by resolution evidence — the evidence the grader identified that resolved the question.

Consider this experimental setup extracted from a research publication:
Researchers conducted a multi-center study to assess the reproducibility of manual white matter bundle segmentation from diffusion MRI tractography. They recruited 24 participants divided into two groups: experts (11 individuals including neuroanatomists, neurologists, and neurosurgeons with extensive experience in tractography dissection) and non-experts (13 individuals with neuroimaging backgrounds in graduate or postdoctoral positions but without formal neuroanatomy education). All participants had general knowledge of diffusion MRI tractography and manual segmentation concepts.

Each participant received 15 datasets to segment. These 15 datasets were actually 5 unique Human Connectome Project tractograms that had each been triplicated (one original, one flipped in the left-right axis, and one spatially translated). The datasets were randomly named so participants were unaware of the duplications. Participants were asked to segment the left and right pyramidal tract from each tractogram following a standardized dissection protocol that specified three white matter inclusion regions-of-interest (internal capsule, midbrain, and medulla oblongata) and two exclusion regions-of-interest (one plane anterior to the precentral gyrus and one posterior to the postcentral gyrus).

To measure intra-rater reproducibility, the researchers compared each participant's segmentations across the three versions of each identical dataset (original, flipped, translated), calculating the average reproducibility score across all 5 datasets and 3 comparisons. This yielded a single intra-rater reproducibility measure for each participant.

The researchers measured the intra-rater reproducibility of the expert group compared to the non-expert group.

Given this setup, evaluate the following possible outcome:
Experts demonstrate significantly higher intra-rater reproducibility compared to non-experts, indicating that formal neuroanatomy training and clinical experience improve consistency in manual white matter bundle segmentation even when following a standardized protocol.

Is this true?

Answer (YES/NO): NO